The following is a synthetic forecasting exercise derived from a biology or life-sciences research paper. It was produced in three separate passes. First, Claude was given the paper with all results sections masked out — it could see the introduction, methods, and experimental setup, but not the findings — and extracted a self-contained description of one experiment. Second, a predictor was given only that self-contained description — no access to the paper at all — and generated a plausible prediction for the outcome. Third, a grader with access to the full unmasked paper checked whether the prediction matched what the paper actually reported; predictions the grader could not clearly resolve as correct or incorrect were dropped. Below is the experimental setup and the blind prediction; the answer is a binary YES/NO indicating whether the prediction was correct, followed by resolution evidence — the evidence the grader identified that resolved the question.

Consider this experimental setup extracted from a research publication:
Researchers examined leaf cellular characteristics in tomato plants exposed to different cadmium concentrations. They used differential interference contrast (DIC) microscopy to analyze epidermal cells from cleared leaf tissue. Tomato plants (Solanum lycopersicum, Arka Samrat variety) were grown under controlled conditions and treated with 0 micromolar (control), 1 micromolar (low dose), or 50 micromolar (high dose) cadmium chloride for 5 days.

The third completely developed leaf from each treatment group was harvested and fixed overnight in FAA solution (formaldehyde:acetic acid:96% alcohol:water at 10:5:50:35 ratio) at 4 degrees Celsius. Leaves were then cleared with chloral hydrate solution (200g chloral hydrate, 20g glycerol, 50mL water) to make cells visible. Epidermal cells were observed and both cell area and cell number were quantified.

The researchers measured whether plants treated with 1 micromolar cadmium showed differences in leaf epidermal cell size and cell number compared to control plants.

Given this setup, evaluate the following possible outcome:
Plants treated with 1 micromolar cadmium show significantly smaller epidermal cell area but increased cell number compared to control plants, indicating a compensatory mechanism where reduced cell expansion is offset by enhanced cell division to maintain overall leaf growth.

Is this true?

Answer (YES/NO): NO